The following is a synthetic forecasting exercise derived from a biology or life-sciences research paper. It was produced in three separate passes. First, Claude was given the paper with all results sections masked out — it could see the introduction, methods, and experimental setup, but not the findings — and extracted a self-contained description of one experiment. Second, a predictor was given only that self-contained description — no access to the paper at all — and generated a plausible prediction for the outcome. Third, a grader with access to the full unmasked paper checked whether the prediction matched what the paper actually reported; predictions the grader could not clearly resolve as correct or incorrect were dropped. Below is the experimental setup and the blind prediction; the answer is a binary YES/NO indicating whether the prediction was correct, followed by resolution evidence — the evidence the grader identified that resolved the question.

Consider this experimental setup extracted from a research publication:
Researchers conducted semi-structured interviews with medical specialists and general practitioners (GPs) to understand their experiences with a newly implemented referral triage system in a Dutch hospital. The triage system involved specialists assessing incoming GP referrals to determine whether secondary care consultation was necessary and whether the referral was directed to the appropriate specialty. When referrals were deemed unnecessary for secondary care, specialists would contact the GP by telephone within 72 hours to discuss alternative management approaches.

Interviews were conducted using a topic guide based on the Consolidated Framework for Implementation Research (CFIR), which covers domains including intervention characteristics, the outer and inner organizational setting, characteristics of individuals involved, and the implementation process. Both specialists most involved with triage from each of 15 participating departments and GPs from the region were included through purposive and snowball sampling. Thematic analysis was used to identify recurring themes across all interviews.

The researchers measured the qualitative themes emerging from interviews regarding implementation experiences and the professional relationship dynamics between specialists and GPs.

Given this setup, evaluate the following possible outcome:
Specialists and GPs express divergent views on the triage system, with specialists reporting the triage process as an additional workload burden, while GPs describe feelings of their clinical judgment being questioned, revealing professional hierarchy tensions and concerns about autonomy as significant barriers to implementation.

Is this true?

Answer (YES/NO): YES